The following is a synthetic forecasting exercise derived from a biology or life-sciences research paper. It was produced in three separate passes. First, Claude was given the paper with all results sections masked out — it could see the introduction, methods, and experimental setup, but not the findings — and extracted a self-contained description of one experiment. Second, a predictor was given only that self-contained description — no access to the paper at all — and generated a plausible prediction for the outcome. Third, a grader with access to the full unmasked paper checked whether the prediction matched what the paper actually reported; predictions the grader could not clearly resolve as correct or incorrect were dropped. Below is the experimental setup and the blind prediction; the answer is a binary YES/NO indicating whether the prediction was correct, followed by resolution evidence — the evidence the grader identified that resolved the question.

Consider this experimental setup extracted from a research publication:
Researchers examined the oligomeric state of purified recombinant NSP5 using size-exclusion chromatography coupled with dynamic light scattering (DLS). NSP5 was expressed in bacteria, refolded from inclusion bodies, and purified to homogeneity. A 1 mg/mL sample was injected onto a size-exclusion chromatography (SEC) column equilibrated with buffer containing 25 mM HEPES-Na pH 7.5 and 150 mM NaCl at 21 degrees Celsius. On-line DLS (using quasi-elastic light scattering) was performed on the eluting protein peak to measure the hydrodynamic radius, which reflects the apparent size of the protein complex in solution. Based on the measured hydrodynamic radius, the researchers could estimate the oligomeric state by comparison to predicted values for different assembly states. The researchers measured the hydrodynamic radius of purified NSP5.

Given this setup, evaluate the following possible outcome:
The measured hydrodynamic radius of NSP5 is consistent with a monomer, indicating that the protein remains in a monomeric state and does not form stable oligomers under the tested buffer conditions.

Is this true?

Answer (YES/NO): NO